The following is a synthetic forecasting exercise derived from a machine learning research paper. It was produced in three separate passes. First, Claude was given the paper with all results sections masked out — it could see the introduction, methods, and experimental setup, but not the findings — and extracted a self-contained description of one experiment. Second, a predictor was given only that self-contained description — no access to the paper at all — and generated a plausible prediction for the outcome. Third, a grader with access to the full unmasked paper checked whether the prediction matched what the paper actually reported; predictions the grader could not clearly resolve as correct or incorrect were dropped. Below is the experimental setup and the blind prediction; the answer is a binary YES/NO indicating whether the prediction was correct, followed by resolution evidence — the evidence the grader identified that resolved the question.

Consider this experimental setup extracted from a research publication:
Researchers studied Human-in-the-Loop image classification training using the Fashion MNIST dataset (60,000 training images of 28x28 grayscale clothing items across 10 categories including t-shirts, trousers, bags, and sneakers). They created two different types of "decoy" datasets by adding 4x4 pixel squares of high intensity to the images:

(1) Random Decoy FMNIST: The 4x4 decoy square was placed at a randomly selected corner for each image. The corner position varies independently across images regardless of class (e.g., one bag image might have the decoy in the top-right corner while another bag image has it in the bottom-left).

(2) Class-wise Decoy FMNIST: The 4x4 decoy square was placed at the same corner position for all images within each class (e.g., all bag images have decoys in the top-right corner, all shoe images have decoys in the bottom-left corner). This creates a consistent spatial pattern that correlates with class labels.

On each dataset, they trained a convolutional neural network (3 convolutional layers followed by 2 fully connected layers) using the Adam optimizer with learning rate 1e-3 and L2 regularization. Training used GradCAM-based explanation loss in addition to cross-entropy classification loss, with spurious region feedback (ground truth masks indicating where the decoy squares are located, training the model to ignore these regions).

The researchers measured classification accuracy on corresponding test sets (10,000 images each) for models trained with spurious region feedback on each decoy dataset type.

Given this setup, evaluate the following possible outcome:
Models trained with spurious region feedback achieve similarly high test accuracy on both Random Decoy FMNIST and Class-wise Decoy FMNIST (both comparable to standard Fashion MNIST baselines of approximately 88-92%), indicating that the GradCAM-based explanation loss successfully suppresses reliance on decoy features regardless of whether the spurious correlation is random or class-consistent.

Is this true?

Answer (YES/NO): NO